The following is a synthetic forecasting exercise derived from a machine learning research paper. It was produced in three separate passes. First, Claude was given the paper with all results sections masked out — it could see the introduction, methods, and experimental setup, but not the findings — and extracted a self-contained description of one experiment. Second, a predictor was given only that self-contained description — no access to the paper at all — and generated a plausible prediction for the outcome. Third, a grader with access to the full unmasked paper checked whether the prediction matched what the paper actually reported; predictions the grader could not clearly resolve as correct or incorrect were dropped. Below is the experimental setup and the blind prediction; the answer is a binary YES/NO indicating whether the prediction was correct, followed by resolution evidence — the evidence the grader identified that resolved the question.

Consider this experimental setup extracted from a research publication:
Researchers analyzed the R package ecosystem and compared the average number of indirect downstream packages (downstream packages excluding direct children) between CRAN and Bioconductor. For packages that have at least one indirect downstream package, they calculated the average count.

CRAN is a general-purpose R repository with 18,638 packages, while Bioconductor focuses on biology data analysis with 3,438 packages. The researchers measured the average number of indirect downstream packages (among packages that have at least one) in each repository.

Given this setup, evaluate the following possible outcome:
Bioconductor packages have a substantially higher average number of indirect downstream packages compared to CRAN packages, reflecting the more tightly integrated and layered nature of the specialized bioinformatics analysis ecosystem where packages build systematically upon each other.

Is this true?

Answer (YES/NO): NO